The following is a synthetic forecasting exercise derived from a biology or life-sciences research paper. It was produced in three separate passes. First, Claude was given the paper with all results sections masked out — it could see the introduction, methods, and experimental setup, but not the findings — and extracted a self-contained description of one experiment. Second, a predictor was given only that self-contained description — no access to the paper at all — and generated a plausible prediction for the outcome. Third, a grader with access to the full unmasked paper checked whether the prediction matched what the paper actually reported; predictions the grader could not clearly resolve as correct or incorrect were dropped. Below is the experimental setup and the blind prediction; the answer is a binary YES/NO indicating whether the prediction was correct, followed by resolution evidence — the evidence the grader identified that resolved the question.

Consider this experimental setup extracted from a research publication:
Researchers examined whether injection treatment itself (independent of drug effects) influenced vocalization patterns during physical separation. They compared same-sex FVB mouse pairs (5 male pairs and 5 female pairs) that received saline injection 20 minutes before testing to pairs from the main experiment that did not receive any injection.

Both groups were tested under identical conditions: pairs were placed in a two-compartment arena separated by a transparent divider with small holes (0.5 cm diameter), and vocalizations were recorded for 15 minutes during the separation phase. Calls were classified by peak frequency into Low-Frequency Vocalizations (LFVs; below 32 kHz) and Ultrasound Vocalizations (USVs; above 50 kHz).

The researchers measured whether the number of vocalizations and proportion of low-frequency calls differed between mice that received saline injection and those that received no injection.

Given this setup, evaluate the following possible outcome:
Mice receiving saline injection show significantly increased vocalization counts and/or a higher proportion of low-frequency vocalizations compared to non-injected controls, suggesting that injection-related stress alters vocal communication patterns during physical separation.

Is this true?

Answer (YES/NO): YES